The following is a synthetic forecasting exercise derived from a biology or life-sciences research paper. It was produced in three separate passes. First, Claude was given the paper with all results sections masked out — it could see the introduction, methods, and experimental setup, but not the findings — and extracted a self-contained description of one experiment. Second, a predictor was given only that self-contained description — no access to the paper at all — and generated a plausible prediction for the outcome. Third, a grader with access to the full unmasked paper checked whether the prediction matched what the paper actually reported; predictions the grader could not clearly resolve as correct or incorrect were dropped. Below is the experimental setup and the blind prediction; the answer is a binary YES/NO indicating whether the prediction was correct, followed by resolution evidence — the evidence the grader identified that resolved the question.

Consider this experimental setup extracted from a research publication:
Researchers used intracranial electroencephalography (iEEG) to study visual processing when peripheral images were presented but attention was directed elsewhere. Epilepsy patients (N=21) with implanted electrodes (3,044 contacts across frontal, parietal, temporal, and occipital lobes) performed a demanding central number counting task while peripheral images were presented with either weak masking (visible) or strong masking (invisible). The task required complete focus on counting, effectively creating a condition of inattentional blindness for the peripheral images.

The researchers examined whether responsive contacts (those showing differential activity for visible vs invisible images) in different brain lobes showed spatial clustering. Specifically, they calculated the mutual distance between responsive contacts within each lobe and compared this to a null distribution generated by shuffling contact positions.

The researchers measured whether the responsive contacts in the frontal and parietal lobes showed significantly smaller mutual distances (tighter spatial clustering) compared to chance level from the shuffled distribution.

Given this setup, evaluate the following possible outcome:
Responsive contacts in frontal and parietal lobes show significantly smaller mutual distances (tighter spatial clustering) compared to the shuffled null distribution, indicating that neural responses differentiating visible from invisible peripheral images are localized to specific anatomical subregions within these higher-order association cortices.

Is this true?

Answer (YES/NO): YES